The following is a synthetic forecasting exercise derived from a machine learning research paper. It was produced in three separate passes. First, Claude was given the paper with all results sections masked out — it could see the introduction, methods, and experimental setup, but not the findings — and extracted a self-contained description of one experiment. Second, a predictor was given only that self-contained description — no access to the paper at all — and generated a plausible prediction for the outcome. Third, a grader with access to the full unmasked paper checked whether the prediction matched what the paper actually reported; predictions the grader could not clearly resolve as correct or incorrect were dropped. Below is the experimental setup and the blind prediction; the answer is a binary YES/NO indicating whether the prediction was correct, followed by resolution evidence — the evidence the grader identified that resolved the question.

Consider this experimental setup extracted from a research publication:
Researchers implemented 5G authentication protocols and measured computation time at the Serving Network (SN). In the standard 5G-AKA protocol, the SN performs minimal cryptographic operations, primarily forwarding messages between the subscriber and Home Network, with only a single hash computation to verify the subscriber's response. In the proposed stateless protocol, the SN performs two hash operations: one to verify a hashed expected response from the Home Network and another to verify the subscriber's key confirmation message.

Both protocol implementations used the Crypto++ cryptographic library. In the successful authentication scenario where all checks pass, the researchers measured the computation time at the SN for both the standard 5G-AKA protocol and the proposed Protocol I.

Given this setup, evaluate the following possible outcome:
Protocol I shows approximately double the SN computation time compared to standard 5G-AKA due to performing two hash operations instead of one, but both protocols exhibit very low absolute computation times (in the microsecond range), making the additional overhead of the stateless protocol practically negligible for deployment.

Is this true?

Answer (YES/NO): NO